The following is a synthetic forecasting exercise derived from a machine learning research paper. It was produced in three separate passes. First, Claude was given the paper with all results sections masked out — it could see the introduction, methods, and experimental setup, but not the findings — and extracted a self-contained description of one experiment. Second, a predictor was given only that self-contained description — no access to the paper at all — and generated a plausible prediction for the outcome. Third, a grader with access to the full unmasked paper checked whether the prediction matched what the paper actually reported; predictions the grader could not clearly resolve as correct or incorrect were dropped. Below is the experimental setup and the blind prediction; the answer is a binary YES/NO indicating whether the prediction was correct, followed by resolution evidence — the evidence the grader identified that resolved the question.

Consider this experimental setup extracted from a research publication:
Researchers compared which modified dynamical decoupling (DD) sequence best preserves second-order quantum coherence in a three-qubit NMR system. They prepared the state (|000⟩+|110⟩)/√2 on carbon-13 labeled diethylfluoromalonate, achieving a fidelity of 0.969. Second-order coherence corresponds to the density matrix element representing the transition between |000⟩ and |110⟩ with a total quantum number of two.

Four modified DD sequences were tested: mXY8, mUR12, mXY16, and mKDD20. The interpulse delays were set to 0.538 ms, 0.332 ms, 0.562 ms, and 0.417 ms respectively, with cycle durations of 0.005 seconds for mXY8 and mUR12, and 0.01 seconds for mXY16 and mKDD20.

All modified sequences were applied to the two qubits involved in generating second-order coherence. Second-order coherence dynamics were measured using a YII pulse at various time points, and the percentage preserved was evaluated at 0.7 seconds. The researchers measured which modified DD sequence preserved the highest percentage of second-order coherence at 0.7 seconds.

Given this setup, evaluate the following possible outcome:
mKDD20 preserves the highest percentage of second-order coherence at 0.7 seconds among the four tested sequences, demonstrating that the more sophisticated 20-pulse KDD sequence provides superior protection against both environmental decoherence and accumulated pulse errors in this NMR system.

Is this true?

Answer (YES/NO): NO